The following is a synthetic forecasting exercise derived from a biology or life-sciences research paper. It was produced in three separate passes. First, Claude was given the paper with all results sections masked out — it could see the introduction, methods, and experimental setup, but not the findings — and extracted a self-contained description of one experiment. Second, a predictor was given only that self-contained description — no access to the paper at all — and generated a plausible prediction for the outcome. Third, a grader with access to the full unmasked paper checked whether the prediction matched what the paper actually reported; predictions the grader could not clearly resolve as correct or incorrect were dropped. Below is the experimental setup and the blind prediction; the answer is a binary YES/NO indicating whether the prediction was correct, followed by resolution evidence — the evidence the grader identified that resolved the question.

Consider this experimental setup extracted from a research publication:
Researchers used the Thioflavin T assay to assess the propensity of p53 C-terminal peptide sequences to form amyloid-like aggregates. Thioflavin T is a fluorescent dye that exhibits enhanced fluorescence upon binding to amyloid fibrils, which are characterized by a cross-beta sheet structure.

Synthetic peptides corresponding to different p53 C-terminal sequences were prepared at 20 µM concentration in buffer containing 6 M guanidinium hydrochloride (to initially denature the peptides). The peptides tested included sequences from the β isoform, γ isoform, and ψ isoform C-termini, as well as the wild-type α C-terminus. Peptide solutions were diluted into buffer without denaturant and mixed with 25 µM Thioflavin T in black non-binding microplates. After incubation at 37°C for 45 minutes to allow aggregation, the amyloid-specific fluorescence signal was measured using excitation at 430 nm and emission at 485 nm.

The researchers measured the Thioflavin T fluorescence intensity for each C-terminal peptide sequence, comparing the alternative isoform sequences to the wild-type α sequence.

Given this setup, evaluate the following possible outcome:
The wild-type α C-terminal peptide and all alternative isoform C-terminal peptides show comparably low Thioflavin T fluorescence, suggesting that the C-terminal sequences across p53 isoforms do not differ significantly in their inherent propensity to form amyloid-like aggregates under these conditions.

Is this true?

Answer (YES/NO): NO